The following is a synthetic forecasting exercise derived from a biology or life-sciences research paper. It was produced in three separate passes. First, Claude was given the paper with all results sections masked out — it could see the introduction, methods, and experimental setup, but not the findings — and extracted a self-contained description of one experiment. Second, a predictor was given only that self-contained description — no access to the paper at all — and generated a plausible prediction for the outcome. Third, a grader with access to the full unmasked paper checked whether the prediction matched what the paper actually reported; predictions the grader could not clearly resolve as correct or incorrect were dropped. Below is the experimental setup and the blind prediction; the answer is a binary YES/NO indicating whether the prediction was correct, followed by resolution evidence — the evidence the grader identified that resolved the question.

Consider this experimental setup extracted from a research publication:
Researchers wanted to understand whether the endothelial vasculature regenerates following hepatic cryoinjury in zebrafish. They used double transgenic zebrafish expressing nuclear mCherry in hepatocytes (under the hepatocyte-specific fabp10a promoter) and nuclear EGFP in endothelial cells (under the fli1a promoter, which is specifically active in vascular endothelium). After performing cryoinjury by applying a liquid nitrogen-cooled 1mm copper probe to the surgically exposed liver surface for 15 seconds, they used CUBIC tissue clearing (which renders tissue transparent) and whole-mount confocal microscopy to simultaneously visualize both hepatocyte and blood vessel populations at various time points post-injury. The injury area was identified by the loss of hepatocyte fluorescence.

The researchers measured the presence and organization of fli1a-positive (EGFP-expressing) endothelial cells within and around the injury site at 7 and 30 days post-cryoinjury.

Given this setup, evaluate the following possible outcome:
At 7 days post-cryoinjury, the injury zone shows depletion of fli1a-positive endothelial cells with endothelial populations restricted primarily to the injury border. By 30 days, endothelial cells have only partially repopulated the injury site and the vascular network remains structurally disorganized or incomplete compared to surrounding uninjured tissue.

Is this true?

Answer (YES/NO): NO